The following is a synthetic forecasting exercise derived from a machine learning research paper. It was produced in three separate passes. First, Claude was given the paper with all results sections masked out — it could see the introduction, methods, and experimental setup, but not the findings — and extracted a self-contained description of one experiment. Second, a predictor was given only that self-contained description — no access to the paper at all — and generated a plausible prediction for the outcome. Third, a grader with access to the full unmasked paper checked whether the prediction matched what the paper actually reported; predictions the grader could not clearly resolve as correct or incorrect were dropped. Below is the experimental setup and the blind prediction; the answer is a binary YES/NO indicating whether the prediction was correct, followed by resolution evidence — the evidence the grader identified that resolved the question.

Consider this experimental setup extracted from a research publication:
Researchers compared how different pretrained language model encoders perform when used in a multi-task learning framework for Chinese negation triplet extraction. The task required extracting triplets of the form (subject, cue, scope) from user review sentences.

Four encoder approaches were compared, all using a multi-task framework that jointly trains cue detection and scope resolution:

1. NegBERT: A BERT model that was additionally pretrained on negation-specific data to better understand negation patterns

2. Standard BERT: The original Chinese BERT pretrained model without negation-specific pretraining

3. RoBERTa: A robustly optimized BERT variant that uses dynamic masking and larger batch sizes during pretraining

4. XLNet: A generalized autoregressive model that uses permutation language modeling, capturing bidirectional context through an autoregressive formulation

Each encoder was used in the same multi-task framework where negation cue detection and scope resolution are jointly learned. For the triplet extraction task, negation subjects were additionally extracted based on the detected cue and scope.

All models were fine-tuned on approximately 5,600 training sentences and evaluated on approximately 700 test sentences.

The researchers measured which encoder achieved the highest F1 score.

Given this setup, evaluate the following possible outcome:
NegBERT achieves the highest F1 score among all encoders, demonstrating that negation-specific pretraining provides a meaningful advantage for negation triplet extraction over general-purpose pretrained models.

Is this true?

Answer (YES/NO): NO